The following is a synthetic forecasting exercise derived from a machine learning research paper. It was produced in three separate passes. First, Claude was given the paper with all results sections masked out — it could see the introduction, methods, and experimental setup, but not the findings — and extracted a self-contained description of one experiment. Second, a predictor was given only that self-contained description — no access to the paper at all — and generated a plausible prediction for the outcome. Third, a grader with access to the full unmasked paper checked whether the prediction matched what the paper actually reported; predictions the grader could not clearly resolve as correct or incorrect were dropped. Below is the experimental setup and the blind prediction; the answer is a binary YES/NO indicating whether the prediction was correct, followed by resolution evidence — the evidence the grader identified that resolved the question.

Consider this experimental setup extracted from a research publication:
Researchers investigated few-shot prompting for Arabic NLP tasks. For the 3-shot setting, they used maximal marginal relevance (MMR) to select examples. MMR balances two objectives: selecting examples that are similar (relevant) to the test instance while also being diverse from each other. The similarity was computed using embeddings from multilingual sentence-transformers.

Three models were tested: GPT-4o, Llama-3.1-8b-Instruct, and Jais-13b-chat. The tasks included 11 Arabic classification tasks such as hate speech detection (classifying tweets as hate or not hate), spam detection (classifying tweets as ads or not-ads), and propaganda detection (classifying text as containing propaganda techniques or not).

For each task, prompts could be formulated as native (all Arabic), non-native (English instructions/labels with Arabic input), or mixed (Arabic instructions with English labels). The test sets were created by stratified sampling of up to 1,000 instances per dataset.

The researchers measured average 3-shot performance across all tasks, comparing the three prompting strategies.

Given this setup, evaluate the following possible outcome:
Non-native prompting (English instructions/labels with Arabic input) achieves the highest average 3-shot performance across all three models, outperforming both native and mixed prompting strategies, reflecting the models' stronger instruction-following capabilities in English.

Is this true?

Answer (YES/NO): NO